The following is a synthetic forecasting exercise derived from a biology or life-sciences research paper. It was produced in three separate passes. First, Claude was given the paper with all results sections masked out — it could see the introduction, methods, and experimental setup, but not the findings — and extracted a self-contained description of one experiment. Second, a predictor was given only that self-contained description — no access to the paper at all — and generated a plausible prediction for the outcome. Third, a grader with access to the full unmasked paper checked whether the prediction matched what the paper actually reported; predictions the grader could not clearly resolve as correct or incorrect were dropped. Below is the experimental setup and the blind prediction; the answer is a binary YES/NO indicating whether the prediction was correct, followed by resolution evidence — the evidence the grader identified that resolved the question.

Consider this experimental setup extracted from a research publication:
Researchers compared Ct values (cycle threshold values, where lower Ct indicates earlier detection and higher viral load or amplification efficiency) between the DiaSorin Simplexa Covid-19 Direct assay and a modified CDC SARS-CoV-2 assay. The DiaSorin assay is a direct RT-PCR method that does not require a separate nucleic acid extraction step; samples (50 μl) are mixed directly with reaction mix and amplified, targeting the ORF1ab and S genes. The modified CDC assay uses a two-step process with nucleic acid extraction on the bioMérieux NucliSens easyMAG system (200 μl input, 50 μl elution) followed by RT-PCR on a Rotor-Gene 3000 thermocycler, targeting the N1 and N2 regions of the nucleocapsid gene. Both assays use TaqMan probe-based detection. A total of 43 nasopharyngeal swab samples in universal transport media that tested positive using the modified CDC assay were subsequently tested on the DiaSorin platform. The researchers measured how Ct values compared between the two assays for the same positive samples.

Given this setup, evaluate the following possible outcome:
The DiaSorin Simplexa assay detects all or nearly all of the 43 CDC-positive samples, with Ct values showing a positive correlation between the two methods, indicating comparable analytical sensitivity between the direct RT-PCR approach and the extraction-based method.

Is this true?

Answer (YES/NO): NO